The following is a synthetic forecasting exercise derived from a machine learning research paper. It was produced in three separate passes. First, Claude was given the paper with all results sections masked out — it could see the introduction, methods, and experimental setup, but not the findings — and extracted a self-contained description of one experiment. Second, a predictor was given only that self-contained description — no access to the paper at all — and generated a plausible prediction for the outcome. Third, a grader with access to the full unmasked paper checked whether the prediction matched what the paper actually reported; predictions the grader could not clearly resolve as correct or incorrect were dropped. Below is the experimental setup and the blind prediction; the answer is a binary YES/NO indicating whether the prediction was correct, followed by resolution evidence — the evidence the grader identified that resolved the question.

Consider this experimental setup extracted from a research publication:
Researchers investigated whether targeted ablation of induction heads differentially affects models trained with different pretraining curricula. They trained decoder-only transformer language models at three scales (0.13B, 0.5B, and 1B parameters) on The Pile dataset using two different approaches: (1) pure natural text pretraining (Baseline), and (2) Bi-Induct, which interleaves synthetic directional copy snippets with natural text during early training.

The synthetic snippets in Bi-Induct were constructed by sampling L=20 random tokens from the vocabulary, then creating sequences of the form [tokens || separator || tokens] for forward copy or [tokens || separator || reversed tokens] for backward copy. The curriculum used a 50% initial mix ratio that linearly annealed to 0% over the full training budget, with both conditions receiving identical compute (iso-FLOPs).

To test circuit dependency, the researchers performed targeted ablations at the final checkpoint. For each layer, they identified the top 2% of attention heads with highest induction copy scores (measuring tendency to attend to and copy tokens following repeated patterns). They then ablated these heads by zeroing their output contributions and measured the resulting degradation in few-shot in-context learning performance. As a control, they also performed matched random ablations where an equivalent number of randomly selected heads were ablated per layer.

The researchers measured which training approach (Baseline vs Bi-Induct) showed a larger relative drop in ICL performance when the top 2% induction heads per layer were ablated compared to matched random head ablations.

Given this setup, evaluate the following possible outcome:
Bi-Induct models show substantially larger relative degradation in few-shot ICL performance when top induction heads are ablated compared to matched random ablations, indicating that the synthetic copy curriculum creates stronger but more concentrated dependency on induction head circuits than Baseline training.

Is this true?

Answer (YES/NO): NO